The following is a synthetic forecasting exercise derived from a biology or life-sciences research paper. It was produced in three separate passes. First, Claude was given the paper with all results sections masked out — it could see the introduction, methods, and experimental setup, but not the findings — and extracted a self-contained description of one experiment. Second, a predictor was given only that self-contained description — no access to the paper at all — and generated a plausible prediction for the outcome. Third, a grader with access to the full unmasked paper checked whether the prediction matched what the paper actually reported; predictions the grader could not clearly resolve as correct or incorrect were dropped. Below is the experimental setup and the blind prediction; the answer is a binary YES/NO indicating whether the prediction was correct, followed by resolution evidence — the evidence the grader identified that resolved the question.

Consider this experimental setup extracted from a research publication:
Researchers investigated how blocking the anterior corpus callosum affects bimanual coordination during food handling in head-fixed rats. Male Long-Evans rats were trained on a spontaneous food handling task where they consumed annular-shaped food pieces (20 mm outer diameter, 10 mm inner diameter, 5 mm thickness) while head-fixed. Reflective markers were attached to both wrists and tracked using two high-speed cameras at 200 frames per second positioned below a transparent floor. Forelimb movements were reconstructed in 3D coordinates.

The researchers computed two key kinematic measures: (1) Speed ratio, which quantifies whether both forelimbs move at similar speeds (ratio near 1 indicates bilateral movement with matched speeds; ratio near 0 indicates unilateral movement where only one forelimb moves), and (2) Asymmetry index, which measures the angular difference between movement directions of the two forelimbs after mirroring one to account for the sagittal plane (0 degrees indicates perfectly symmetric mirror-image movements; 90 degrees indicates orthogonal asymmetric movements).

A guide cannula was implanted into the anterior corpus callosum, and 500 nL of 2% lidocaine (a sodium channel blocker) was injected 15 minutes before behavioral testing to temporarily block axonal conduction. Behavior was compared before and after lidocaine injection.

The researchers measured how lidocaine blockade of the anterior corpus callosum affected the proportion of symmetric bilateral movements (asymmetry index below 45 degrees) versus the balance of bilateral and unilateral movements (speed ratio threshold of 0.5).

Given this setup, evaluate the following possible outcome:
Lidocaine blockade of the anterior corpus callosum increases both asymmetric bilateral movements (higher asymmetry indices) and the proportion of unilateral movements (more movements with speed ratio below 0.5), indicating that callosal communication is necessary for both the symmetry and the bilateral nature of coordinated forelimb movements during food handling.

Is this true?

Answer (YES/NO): NO